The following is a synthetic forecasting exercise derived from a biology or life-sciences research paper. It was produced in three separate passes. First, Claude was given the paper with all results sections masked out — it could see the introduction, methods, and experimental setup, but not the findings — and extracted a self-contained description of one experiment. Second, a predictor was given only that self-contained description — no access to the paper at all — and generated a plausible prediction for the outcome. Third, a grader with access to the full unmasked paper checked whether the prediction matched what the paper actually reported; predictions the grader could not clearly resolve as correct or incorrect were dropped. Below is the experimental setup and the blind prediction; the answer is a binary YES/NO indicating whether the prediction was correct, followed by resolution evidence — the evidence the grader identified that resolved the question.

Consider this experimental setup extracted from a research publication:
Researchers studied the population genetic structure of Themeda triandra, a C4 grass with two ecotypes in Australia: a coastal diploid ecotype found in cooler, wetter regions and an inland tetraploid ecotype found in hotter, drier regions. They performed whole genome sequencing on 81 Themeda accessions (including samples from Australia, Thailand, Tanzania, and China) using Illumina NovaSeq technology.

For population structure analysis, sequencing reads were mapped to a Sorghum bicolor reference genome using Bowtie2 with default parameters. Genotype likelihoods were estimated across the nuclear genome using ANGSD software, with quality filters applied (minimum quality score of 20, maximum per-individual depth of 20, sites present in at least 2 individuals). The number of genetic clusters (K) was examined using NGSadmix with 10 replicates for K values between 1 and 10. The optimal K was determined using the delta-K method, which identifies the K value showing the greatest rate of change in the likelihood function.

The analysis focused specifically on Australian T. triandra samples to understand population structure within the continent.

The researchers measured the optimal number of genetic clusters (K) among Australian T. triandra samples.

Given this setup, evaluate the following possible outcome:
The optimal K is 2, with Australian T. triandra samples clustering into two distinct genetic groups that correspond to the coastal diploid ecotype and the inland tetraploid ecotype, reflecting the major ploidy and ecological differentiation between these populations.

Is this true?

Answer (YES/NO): NO